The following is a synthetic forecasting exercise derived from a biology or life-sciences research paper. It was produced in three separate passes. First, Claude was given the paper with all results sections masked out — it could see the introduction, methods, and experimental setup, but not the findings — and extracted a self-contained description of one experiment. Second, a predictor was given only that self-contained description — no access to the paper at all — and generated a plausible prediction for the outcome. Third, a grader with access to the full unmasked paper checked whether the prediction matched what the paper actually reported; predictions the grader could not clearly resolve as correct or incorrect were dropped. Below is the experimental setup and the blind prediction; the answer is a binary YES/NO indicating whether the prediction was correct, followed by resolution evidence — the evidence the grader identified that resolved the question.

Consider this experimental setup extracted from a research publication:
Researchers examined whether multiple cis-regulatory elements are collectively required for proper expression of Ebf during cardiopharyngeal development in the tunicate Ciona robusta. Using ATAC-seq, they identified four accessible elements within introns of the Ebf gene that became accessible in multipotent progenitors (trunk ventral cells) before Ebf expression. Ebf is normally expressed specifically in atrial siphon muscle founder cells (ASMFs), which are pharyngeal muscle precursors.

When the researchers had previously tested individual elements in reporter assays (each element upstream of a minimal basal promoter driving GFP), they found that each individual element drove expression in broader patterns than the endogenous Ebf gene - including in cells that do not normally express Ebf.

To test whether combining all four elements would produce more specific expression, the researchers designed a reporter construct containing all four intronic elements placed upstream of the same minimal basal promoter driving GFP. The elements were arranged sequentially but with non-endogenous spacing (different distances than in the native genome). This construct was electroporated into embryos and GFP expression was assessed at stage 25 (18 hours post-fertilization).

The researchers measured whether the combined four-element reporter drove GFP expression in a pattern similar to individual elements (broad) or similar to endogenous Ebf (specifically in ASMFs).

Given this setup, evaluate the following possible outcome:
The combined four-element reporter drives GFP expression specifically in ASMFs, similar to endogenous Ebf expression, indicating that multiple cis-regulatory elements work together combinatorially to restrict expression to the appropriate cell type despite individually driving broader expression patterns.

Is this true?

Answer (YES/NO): YES